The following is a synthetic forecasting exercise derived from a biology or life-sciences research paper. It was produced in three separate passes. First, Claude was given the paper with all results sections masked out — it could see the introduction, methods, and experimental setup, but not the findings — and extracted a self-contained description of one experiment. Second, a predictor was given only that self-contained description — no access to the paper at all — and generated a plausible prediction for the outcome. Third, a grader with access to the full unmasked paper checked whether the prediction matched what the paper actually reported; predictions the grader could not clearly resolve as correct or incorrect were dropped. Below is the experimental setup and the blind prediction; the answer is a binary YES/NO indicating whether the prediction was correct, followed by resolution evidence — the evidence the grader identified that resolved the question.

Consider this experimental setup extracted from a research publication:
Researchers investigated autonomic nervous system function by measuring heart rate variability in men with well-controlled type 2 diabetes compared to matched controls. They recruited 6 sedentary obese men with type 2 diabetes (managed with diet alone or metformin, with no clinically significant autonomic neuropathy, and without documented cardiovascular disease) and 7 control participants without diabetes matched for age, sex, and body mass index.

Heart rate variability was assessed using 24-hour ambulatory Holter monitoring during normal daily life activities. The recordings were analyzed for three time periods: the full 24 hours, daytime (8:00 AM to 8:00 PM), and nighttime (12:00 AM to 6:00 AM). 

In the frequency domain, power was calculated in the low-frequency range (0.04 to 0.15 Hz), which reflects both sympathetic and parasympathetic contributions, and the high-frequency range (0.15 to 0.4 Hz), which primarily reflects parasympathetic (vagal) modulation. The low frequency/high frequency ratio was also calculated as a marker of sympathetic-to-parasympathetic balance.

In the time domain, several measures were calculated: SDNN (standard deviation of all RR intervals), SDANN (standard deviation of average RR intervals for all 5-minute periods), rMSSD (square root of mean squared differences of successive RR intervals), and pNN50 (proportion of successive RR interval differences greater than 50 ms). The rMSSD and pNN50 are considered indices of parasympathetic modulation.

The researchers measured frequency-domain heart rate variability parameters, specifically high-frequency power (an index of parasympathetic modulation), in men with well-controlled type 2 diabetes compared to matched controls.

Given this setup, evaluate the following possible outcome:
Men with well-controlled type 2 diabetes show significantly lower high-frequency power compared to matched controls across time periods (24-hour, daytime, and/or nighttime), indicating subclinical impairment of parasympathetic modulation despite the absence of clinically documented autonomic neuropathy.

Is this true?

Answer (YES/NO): NO